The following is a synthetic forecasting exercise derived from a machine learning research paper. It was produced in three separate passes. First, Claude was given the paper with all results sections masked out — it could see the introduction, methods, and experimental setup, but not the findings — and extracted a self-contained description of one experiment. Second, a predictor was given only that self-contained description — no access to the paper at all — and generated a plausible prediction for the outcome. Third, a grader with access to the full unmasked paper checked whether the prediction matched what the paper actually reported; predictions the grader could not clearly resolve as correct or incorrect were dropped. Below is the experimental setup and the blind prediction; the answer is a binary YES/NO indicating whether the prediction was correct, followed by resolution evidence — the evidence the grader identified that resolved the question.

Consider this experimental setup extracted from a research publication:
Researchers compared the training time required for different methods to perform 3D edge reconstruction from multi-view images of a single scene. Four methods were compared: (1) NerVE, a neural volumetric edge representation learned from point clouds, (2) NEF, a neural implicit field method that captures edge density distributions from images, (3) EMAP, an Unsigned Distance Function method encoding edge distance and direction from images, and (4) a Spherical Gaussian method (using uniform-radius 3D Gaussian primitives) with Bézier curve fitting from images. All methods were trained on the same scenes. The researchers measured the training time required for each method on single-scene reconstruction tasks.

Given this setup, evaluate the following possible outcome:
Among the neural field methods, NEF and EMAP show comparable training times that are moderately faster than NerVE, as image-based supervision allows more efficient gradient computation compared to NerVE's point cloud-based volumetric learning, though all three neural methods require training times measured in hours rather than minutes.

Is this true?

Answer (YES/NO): NO